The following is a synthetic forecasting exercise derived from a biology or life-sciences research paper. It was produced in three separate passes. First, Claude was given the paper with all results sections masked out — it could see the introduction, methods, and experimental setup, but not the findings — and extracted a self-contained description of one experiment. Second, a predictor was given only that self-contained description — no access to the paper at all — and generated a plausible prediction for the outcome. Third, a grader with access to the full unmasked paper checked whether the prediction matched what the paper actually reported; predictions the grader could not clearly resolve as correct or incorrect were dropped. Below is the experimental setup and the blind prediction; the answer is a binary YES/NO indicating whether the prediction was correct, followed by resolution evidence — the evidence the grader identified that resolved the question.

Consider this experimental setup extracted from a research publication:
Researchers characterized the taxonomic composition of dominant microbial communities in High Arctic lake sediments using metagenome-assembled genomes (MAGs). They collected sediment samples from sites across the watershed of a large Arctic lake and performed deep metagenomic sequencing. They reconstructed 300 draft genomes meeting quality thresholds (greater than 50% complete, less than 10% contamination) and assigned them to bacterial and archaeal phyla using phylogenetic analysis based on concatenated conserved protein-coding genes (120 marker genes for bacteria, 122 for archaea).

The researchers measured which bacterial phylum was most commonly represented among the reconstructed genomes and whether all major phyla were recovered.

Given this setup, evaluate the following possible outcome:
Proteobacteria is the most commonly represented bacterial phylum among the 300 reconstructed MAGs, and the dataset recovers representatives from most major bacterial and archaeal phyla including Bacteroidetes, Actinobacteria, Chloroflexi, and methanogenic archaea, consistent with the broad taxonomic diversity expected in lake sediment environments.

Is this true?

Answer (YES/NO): NO